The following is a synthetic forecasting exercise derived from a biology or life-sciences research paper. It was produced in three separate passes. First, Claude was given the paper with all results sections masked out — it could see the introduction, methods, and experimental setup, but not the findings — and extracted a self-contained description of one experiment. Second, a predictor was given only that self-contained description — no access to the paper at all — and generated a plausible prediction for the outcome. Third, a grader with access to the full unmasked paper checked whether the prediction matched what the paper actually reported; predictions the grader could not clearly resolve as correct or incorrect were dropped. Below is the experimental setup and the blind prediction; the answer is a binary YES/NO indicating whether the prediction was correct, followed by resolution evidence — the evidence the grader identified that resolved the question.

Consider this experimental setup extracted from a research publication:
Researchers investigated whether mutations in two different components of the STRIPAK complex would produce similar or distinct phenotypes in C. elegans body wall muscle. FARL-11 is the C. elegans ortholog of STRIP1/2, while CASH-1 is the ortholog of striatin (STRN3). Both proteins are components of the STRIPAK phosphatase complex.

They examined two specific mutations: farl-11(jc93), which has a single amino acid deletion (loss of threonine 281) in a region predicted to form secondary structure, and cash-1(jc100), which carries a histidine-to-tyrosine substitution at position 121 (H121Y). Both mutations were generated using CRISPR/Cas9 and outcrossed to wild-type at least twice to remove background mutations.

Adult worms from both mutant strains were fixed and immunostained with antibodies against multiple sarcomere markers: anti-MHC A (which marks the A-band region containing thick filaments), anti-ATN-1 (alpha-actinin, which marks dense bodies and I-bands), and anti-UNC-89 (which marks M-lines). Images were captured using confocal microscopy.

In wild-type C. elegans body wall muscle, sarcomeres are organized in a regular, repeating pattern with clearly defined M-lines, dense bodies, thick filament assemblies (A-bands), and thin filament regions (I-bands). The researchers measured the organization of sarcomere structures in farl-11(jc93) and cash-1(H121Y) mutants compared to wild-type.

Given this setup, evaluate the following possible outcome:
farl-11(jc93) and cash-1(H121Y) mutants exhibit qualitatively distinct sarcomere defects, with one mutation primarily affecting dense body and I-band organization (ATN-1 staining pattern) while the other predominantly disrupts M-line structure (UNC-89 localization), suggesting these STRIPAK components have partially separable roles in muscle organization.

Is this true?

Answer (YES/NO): NO